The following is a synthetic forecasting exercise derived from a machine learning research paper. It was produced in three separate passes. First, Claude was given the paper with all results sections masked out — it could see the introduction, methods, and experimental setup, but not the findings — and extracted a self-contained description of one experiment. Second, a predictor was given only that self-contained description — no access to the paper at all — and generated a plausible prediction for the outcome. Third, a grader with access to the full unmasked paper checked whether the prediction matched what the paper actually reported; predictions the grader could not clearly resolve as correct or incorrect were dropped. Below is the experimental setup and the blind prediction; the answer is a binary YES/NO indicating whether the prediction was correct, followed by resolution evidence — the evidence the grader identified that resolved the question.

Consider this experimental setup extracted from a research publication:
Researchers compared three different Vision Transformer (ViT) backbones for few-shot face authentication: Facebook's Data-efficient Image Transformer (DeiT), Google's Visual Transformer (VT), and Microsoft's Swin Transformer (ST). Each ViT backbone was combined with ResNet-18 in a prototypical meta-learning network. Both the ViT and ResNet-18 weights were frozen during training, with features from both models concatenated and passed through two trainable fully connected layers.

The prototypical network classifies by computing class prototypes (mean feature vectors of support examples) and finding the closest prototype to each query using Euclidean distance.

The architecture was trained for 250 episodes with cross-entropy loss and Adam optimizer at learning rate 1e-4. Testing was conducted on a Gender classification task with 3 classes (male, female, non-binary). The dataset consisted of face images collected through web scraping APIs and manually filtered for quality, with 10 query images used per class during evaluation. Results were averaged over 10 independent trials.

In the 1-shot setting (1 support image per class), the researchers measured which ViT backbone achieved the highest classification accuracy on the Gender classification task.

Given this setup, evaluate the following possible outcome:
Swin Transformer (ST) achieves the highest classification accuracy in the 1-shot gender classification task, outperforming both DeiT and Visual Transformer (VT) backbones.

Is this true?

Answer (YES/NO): NO